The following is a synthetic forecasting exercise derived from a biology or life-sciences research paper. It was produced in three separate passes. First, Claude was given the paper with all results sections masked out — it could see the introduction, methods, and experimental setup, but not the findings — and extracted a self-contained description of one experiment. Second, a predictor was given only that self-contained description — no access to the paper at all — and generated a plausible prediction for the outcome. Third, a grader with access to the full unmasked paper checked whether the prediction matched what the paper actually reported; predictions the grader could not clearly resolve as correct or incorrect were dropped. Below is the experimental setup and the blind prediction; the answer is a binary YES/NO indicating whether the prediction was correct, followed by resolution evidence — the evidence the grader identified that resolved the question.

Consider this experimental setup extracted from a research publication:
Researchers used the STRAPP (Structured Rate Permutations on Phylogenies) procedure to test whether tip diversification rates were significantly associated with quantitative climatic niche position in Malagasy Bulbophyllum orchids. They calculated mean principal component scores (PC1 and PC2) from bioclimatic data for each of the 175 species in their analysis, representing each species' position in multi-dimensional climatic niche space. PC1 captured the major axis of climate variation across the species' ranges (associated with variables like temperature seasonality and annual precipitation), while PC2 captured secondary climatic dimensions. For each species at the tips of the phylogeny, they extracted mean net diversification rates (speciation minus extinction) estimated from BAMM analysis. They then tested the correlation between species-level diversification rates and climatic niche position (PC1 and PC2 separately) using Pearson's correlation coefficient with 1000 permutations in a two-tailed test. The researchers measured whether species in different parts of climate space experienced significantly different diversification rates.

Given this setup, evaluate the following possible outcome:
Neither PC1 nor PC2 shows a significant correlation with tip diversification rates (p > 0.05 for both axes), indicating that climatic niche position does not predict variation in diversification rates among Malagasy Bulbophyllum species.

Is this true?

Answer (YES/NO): YES